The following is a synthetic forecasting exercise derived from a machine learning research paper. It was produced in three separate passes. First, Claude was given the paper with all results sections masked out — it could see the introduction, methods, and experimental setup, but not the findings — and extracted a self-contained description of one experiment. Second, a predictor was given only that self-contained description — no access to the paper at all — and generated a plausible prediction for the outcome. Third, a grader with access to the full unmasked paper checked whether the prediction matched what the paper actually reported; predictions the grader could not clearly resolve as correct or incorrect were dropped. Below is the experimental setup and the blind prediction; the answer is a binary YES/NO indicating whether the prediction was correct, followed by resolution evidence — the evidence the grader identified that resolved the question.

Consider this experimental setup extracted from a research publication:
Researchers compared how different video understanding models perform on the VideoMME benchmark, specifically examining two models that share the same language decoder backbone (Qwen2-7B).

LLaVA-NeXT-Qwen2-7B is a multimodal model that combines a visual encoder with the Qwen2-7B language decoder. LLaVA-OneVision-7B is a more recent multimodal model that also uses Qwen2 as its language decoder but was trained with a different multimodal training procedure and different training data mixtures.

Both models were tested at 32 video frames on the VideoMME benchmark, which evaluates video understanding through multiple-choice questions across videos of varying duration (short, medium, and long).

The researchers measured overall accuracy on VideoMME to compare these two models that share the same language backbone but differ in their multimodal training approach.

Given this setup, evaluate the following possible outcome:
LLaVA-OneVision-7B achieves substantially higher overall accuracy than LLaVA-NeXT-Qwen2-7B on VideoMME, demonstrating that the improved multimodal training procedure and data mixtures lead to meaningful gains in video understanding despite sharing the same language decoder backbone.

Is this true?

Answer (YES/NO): YES